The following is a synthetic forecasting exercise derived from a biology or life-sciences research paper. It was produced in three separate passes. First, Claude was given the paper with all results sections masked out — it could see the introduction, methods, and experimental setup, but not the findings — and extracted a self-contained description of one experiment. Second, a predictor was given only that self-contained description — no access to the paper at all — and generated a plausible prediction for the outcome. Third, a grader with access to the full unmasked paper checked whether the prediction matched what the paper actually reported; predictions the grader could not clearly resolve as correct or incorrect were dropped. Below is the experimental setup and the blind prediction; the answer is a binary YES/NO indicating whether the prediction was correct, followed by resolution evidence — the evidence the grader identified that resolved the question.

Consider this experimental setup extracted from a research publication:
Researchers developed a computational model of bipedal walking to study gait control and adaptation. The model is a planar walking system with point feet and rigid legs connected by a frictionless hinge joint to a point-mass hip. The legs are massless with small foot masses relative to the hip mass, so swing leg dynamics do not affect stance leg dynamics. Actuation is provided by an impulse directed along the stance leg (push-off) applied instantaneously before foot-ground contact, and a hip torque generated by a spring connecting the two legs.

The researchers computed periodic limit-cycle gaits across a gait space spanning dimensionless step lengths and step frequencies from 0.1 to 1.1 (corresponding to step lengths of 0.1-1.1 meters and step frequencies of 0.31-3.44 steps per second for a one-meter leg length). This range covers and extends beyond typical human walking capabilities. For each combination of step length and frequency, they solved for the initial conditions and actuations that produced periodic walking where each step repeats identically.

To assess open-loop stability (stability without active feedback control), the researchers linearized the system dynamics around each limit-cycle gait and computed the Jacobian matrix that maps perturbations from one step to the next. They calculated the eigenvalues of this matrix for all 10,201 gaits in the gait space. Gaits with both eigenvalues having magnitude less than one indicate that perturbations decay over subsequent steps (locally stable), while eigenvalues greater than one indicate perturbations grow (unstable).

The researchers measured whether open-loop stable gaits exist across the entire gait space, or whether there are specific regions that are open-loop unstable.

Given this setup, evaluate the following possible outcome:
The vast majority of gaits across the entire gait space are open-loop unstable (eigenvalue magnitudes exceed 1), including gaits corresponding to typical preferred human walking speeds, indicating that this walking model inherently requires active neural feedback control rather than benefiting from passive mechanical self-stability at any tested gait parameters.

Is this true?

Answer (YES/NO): NO